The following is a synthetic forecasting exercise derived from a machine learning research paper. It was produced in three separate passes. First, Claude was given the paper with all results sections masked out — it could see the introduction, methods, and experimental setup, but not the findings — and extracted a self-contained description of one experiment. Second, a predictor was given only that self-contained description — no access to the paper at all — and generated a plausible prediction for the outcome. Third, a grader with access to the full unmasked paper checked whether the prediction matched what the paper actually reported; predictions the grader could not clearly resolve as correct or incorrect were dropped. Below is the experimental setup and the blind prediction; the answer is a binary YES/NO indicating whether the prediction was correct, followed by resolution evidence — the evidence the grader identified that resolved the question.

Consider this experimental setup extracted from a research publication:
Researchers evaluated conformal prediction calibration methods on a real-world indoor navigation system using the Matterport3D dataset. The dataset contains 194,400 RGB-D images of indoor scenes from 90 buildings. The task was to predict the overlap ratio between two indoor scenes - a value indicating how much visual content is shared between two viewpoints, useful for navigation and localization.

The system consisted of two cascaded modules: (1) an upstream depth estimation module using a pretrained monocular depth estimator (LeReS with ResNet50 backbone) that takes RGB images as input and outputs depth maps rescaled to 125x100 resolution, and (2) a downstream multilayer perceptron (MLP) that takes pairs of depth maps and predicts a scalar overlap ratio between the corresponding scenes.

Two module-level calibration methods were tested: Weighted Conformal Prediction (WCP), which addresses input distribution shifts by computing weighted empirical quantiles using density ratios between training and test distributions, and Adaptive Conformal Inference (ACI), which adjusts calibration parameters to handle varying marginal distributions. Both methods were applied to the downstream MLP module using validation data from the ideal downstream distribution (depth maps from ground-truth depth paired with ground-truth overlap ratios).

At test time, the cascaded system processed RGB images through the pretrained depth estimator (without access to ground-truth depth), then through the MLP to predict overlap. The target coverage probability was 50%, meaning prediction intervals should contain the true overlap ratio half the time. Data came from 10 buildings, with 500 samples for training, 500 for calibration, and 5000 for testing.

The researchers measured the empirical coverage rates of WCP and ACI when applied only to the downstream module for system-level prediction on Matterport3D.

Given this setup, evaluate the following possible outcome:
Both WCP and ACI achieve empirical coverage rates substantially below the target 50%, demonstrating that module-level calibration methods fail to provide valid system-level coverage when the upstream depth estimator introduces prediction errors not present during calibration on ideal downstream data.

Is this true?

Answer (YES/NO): YES